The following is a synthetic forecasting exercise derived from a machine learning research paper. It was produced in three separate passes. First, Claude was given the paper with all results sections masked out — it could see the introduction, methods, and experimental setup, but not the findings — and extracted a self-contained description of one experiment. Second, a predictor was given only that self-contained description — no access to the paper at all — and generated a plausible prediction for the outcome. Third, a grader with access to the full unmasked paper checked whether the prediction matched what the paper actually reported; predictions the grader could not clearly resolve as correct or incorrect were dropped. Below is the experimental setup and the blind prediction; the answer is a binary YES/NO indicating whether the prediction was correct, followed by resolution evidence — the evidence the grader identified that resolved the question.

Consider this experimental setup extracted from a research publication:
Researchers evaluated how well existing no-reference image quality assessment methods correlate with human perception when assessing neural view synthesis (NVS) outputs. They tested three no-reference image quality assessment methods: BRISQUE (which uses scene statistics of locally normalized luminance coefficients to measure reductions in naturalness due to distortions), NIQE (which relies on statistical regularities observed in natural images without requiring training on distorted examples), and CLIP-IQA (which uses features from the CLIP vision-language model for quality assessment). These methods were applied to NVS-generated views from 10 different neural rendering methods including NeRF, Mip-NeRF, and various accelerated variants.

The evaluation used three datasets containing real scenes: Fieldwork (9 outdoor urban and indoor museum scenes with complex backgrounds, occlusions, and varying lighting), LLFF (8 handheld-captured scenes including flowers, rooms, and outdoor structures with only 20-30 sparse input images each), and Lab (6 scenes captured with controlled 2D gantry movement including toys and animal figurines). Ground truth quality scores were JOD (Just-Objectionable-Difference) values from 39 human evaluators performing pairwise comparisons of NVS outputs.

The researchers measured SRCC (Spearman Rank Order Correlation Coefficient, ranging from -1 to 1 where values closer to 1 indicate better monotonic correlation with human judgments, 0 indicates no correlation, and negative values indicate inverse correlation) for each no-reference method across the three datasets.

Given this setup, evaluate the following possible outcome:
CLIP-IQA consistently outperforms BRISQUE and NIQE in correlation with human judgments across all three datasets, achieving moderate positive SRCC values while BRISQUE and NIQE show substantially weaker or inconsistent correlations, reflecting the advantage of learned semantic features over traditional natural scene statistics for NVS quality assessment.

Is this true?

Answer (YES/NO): NO